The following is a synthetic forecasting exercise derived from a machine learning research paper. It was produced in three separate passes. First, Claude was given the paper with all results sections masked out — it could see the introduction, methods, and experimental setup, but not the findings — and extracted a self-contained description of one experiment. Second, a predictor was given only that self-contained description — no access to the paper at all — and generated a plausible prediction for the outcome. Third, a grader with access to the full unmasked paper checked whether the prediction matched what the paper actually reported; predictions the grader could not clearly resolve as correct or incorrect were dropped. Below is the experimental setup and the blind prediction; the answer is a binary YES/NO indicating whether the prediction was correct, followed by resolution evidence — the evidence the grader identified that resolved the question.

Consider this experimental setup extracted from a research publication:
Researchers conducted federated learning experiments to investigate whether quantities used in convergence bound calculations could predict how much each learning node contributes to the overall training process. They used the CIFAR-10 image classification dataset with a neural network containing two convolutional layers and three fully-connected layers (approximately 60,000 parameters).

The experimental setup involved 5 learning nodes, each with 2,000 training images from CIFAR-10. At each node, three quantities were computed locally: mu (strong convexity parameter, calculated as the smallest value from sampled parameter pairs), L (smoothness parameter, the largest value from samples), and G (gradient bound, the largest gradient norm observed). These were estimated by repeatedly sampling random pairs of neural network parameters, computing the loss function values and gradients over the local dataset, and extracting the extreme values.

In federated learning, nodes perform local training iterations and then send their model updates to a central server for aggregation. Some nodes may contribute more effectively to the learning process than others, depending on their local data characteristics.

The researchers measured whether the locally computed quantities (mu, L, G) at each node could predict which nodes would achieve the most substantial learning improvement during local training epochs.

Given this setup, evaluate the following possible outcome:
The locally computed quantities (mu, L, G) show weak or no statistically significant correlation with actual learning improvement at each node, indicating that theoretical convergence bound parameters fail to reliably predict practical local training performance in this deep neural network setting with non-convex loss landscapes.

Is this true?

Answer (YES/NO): NO